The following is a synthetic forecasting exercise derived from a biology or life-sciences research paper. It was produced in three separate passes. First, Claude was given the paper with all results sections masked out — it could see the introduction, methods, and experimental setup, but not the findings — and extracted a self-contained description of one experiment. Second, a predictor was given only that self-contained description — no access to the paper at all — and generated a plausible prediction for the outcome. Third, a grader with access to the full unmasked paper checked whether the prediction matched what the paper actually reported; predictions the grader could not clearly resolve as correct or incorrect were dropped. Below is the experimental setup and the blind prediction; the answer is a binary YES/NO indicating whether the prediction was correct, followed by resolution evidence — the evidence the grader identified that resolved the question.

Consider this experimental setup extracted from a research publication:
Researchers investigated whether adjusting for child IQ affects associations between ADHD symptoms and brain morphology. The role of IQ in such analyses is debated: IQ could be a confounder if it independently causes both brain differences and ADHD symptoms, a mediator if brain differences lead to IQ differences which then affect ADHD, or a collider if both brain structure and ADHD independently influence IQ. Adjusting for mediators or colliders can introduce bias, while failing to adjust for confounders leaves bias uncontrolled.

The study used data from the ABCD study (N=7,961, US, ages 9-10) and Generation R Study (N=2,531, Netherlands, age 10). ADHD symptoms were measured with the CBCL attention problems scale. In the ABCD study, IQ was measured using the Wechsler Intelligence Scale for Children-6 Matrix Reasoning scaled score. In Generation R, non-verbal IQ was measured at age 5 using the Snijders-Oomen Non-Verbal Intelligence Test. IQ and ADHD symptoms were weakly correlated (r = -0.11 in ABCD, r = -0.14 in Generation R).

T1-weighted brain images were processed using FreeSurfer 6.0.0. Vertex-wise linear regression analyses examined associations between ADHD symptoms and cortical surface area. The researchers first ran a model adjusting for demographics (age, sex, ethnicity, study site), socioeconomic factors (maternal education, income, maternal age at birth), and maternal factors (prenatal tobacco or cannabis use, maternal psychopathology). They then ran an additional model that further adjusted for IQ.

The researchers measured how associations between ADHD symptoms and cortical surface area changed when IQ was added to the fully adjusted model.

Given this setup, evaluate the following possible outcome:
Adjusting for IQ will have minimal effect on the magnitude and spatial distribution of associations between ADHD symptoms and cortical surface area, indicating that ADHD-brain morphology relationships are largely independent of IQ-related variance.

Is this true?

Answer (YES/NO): NO